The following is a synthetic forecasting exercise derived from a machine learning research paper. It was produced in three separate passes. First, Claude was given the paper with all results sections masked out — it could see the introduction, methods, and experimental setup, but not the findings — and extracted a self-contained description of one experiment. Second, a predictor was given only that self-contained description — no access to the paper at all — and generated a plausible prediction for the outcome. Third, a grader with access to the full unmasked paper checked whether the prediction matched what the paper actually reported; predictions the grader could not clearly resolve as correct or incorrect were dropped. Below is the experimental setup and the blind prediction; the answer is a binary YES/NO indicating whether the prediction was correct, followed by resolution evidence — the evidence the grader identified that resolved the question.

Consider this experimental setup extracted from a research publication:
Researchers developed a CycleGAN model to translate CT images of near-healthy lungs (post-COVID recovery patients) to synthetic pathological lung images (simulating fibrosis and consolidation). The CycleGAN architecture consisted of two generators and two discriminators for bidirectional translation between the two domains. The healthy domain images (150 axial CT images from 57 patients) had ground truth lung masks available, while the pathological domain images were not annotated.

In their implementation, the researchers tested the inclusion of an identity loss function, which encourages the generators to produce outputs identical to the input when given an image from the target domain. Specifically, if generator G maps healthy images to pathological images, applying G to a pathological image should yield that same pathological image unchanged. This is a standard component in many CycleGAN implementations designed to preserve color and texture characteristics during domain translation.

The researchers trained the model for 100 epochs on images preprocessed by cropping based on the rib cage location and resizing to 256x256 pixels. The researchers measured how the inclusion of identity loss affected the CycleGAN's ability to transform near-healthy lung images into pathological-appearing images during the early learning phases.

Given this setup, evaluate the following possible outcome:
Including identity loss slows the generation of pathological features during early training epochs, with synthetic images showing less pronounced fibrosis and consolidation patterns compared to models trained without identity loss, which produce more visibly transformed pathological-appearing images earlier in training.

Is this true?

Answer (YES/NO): YES